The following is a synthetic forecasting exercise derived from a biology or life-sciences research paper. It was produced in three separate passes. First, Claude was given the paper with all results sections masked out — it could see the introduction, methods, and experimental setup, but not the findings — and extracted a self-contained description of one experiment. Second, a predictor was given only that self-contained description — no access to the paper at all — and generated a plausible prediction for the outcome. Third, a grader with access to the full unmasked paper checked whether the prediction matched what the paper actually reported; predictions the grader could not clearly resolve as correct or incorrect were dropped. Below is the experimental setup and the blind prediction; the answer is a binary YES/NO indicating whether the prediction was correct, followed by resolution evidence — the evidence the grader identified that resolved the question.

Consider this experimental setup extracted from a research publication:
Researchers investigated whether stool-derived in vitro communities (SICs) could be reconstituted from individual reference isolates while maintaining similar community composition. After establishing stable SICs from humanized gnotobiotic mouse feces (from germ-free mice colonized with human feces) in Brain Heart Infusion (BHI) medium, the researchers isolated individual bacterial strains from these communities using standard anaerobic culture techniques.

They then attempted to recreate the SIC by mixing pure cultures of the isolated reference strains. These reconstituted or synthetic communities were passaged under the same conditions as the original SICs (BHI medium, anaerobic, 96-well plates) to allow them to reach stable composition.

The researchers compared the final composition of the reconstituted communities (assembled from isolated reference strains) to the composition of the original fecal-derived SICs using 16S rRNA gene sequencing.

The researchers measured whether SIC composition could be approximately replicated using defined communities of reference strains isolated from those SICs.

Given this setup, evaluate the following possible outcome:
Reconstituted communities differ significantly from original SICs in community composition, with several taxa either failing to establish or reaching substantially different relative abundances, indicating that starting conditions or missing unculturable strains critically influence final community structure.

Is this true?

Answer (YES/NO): NO